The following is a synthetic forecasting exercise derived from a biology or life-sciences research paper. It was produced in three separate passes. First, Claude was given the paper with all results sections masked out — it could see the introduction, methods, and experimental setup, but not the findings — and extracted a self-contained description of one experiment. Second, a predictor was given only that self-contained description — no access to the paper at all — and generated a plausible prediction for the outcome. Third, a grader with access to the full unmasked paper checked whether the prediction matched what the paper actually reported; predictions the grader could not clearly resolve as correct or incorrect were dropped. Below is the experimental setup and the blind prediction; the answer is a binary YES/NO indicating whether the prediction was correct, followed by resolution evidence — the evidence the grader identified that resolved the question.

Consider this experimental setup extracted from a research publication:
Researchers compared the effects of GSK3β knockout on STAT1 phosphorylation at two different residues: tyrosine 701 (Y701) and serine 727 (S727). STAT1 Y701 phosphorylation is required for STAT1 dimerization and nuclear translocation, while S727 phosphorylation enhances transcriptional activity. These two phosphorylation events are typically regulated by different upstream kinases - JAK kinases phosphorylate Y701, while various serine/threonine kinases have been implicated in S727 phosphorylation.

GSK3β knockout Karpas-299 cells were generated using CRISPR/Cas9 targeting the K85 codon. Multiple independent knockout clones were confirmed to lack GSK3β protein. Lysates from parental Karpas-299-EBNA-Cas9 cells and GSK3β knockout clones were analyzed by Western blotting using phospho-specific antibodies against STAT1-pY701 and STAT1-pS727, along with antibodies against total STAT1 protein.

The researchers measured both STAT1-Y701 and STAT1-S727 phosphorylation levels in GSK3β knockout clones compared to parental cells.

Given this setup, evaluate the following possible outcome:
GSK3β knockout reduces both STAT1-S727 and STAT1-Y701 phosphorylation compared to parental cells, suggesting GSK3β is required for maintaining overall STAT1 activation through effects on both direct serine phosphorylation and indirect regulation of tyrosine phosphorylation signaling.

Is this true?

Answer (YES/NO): YES